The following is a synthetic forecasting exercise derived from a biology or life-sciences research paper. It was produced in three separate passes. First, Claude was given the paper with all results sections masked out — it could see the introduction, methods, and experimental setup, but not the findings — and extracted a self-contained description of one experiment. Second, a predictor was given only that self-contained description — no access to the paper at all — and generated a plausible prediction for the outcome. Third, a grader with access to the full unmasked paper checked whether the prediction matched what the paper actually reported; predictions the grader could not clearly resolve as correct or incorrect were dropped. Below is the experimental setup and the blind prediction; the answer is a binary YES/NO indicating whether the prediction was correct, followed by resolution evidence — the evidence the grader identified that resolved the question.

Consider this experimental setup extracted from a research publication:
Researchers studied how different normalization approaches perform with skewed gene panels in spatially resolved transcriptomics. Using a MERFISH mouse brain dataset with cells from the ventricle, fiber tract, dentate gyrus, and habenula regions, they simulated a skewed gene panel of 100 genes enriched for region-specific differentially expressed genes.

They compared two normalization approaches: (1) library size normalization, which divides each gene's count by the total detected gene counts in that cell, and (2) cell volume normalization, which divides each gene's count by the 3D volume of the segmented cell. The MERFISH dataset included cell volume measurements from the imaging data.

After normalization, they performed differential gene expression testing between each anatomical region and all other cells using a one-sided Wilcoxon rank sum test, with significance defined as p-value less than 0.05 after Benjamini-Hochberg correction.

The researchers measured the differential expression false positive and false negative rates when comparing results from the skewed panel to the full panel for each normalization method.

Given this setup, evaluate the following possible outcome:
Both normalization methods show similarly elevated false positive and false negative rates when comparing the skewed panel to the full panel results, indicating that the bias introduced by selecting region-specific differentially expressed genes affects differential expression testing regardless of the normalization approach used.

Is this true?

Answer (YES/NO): NO